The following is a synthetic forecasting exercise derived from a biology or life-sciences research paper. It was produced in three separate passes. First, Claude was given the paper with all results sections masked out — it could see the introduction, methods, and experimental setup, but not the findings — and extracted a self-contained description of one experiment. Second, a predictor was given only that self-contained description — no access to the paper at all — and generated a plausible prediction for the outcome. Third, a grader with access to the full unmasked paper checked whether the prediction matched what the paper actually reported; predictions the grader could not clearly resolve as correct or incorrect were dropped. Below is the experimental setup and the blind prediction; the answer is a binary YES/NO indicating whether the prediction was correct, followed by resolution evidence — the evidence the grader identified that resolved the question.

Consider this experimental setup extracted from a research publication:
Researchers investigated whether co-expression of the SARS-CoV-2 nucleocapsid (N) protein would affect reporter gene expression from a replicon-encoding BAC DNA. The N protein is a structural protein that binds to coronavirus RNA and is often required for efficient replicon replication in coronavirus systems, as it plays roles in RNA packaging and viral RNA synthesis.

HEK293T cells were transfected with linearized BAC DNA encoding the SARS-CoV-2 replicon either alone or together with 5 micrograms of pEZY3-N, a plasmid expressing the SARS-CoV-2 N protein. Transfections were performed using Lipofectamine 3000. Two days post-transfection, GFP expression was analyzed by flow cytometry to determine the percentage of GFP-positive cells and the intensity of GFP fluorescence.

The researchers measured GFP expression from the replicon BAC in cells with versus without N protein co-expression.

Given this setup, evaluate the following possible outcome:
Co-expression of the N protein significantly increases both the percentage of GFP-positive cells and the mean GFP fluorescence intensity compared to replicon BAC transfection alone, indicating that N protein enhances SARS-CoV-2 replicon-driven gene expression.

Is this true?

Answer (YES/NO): NO